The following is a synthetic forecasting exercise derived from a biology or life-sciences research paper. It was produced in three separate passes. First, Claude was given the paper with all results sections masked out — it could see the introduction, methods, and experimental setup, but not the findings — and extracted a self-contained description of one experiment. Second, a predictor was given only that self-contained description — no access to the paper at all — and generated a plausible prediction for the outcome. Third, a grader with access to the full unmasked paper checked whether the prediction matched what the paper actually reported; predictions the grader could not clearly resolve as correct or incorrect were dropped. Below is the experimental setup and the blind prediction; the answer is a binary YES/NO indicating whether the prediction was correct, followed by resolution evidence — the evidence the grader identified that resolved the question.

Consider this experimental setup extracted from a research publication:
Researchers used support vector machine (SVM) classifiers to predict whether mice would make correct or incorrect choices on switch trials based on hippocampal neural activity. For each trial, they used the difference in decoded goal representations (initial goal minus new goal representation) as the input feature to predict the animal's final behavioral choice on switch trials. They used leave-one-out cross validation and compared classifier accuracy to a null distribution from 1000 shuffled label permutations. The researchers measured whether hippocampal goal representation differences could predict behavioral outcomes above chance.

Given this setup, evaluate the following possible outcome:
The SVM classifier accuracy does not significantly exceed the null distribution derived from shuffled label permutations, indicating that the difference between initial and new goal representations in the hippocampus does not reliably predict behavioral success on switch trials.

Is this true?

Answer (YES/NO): NO